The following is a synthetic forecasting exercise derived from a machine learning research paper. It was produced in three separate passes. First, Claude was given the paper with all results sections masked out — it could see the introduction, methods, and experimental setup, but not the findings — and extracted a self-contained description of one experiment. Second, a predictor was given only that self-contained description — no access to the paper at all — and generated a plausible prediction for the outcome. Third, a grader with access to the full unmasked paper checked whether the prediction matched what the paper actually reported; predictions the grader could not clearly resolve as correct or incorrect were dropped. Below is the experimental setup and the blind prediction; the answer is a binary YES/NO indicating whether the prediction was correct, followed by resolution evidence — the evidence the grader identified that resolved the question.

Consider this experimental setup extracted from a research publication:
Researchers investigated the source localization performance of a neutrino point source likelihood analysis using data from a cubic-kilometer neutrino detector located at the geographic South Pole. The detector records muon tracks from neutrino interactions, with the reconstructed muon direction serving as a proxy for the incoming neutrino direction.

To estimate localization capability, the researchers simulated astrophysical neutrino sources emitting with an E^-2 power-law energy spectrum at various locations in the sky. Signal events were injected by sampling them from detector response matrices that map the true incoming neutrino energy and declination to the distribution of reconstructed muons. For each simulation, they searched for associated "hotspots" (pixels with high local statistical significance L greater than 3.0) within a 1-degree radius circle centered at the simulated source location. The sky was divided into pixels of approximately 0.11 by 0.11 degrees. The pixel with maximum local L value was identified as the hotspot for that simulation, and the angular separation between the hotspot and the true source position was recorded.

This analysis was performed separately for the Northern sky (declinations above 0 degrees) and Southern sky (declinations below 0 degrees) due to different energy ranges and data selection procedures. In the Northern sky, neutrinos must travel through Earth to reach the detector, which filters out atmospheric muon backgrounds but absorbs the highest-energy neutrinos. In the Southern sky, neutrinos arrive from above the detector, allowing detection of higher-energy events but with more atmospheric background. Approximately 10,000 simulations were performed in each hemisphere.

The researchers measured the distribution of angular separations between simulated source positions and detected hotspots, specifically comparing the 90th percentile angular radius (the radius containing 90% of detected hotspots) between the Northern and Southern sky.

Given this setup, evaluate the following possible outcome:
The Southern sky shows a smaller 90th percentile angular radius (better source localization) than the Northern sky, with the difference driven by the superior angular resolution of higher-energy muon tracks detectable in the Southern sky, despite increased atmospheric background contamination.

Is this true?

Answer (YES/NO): YES